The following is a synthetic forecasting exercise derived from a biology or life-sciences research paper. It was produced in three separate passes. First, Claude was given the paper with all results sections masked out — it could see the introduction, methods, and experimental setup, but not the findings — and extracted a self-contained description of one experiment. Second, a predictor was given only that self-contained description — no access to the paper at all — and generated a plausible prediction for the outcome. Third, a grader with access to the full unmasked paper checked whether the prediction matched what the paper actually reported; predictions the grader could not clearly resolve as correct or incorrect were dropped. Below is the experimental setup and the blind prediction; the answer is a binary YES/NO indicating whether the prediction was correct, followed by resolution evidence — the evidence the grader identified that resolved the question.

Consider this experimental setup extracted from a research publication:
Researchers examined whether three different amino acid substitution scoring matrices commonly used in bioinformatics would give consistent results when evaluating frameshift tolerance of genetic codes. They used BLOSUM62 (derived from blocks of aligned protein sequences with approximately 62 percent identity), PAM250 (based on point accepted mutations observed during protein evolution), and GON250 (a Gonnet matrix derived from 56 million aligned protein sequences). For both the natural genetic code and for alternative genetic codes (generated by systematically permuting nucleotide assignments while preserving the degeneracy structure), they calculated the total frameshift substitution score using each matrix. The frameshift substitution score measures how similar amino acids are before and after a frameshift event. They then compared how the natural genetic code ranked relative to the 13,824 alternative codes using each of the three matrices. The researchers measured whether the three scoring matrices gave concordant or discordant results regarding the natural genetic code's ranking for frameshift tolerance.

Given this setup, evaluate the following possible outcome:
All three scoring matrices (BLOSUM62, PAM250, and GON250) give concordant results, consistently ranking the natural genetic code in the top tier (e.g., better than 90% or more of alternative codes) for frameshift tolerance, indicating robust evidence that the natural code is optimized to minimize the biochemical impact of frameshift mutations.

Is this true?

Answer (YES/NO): NO